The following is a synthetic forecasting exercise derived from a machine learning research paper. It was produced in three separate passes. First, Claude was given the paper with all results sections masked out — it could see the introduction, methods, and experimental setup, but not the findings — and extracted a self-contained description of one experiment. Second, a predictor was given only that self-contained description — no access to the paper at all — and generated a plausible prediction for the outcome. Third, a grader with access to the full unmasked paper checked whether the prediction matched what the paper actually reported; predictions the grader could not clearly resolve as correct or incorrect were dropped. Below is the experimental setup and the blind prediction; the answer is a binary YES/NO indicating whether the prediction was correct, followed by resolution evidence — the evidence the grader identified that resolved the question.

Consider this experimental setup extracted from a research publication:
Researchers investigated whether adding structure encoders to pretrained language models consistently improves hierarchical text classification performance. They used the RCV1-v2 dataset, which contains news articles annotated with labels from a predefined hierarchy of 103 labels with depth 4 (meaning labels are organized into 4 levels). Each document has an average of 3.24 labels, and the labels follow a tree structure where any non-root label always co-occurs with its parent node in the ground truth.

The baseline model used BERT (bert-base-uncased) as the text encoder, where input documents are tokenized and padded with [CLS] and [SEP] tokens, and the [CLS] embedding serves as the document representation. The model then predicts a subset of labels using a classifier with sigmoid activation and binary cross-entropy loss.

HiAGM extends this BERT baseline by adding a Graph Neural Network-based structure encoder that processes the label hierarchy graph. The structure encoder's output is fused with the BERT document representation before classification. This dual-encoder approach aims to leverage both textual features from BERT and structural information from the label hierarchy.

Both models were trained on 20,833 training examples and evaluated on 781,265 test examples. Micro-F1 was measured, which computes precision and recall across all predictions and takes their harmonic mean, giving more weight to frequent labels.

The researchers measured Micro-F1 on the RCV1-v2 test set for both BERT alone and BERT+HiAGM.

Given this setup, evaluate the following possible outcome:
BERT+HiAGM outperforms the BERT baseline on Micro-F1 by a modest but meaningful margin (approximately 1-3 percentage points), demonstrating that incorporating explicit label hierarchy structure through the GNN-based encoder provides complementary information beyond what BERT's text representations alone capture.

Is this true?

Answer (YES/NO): NO